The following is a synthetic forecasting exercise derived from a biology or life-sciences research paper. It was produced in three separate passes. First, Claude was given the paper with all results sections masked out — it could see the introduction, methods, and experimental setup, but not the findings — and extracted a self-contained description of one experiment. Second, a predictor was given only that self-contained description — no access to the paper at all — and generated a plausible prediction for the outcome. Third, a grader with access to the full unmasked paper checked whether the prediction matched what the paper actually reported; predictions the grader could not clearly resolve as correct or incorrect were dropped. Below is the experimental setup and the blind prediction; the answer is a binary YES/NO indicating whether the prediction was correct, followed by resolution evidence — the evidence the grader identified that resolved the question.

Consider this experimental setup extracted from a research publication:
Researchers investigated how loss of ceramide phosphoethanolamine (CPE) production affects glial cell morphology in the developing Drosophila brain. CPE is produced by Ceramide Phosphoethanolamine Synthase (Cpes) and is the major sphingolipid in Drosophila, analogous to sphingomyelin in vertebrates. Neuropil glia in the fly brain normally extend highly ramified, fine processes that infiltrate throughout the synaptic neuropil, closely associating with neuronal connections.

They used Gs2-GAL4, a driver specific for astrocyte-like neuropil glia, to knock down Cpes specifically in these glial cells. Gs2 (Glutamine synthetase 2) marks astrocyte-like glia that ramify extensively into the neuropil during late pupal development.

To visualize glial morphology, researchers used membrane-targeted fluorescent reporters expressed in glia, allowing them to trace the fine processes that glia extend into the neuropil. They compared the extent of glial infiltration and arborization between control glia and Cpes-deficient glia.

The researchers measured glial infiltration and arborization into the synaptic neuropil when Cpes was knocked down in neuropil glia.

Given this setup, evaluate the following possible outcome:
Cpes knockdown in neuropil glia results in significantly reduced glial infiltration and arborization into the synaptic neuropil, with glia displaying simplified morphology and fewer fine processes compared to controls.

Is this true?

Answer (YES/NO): YES